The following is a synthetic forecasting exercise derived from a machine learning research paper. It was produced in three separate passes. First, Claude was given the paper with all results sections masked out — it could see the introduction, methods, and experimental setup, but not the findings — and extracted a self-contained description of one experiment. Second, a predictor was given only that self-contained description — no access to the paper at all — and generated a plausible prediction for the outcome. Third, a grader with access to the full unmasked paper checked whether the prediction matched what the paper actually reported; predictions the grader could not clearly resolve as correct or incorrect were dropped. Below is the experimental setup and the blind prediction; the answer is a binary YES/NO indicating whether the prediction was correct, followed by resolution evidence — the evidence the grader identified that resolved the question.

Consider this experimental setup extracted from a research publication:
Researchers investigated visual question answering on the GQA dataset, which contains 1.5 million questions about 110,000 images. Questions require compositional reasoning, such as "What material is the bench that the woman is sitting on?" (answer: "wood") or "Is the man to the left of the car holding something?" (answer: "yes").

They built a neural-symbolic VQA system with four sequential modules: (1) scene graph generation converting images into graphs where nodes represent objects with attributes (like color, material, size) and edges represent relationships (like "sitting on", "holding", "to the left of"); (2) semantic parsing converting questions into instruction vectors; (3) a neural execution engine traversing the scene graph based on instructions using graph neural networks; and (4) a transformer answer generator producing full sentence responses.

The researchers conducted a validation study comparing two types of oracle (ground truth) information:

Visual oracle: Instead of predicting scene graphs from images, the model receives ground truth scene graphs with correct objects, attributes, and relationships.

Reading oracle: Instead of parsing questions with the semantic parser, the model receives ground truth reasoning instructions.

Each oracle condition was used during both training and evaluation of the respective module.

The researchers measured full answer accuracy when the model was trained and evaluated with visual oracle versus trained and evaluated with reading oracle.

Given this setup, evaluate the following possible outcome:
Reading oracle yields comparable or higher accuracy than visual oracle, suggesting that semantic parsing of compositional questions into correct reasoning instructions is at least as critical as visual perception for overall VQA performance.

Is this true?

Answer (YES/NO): NO